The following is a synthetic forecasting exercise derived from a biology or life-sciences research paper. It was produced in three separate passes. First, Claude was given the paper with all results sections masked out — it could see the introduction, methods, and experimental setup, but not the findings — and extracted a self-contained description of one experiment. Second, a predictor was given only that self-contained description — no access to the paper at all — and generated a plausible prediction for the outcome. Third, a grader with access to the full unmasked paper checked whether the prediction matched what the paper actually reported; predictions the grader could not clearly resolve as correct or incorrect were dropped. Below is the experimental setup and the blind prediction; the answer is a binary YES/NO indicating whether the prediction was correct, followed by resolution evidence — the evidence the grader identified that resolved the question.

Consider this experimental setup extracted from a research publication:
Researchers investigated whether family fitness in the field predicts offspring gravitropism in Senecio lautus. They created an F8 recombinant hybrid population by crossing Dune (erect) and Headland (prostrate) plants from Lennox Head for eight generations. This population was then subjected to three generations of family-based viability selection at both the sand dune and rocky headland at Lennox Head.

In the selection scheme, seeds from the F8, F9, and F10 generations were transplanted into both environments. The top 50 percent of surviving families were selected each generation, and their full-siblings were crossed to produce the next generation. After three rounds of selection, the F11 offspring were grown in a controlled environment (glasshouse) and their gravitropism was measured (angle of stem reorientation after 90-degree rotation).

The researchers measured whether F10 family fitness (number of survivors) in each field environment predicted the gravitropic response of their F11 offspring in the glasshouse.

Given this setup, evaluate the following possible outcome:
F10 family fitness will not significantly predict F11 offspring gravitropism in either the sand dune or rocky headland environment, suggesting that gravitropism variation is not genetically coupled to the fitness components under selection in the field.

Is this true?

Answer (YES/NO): NO